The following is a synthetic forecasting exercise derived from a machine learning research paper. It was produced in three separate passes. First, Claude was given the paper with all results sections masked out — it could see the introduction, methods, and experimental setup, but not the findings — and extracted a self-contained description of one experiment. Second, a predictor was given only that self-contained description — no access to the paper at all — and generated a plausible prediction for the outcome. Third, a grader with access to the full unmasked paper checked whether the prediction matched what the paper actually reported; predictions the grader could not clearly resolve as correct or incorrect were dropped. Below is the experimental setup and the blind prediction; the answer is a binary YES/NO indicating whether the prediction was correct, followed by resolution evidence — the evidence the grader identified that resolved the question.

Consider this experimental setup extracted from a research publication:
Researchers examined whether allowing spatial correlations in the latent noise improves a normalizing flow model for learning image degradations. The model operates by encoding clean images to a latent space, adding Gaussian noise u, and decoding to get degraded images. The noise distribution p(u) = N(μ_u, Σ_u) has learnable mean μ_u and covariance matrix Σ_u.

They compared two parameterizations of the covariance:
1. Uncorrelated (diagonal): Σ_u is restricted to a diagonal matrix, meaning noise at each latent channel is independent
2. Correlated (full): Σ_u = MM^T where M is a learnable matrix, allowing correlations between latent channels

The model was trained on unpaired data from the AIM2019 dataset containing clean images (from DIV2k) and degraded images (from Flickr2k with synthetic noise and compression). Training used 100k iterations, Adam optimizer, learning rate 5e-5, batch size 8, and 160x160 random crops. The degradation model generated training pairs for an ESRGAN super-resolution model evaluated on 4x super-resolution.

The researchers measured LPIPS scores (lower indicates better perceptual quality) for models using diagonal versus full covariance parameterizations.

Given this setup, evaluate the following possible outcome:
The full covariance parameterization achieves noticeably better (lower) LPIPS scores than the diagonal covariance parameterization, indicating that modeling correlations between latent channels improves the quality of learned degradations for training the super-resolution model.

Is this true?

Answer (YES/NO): YES